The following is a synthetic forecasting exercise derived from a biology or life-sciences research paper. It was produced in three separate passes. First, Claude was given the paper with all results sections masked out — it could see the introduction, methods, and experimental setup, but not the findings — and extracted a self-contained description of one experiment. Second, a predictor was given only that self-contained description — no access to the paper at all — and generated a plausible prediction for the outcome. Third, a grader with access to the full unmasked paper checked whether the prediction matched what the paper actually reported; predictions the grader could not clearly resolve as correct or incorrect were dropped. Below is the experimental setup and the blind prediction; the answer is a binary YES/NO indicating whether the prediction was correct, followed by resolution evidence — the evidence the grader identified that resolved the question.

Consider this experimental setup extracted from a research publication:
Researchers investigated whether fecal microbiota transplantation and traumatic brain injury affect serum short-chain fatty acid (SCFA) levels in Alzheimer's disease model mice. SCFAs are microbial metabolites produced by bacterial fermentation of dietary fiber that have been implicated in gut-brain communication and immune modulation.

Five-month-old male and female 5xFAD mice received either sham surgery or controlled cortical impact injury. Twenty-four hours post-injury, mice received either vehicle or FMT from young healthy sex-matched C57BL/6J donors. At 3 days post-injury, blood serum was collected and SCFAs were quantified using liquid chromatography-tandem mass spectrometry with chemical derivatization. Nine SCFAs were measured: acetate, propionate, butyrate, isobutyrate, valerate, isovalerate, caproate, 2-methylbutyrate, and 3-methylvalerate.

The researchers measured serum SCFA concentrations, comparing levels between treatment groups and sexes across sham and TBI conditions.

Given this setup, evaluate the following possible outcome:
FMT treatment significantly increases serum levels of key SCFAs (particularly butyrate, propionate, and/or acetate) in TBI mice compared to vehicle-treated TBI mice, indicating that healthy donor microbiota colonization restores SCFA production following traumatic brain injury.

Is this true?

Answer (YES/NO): NO